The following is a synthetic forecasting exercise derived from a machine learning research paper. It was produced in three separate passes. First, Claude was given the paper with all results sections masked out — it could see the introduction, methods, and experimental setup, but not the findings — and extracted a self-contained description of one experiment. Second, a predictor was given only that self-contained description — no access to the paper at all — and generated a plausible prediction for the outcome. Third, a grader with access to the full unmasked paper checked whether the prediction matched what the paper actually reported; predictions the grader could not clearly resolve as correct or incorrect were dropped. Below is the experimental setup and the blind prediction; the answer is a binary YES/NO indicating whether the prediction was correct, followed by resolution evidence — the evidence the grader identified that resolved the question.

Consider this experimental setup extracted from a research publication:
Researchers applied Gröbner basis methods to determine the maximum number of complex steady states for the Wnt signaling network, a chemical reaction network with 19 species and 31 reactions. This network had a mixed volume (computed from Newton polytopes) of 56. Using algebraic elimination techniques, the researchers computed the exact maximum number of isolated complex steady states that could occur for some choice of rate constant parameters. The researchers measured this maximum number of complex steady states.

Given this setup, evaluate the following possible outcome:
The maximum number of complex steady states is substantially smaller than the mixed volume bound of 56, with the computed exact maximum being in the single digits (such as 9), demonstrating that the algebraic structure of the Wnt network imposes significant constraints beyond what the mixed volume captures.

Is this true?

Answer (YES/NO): YES